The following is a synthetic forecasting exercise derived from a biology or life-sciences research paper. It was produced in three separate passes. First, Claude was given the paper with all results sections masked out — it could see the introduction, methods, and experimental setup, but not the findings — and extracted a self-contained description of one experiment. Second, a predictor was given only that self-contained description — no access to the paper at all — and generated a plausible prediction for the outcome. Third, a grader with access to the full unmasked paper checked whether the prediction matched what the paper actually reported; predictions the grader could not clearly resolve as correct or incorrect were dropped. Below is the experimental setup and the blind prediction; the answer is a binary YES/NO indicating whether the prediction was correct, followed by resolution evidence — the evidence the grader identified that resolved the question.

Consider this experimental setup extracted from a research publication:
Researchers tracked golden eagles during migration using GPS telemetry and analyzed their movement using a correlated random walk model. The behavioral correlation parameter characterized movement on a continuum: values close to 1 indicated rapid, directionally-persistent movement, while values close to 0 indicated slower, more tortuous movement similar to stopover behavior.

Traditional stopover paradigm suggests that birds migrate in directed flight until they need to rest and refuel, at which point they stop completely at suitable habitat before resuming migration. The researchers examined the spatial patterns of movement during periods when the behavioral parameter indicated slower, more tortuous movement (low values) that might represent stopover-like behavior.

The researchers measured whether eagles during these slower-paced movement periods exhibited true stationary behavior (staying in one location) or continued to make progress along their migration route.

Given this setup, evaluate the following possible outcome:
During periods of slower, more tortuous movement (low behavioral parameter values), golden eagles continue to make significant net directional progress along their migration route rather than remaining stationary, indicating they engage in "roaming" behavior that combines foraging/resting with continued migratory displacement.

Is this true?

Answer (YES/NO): YES